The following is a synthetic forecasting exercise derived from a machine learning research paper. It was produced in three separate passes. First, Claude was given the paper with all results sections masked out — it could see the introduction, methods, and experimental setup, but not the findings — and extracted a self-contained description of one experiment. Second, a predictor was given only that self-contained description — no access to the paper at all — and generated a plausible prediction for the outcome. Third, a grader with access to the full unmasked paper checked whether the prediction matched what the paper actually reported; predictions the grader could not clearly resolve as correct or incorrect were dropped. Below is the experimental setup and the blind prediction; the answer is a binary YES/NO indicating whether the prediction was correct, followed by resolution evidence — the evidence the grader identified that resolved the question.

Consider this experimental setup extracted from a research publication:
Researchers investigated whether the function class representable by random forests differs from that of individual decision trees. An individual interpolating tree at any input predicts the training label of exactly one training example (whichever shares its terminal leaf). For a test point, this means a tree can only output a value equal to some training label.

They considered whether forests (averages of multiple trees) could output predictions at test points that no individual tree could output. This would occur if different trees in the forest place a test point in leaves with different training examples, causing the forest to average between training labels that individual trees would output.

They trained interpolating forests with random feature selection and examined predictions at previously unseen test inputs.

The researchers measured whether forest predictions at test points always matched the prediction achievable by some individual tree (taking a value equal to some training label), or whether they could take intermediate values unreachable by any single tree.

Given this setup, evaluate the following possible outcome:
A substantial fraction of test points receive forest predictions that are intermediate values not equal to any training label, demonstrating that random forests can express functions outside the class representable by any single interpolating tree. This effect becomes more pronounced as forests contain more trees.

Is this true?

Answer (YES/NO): YES